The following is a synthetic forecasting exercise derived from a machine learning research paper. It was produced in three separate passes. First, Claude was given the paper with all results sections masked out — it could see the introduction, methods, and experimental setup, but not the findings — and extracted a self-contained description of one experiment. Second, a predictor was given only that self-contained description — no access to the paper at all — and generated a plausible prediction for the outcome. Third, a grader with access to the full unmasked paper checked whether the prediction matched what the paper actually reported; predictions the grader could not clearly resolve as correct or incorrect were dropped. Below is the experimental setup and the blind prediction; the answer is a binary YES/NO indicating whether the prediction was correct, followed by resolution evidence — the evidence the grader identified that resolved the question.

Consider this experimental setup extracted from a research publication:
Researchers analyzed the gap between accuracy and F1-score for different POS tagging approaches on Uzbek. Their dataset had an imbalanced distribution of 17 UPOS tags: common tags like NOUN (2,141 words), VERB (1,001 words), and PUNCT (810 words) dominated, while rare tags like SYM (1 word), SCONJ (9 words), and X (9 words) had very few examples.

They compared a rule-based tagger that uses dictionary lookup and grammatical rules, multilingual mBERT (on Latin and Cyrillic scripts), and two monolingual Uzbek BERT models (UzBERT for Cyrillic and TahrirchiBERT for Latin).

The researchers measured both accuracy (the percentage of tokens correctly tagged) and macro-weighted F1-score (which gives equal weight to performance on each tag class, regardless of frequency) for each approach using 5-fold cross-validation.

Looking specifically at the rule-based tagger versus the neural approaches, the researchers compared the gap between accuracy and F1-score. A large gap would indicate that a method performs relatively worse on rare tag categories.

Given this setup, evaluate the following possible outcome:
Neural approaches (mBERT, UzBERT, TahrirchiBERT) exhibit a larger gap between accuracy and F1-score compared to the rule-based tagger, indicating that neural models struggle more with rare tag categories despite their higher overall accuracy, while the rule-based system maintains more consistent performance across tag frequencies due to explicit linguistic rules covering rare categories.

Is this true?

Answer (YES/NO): NO